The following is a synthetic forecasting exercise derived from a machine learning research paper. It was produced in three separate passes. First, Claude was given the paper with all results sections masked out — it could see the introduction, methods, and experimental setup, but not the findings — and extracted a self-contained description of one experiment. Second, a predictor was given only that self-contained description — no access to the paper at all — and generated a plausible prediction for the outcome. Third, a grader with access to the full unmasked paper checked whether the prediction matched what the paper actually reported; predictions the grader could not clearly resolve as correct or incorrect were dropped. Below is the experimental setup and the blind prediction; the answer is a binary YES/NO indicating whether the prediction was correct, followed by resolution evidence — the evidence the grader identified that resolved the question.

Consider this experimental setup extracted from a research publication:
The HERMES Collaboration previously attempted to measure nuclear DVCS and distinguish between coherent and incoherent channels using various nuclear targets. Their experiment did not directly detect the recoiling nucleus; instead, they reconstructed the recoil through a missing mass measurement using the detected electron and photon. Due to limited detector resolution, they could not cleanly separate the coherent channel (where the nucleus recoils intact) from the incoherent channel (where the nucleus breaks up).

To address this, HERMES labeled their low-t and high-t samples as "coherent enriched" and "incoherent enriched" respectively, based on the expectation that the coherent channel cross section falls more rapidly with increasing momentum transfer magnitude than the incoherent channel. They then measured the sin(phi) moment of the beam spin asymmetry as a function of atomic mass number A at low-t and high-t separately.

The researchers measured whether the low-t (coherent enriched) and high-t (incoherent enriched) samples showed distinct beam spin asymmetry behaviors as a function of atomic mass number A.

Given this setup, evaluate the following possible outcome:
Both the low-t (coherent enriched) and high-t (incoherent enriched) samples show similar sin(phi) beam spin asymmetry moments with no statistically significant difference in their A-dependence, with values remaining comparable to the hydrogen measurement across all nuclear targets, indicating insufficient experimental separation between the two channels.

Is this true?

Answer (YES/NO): YES